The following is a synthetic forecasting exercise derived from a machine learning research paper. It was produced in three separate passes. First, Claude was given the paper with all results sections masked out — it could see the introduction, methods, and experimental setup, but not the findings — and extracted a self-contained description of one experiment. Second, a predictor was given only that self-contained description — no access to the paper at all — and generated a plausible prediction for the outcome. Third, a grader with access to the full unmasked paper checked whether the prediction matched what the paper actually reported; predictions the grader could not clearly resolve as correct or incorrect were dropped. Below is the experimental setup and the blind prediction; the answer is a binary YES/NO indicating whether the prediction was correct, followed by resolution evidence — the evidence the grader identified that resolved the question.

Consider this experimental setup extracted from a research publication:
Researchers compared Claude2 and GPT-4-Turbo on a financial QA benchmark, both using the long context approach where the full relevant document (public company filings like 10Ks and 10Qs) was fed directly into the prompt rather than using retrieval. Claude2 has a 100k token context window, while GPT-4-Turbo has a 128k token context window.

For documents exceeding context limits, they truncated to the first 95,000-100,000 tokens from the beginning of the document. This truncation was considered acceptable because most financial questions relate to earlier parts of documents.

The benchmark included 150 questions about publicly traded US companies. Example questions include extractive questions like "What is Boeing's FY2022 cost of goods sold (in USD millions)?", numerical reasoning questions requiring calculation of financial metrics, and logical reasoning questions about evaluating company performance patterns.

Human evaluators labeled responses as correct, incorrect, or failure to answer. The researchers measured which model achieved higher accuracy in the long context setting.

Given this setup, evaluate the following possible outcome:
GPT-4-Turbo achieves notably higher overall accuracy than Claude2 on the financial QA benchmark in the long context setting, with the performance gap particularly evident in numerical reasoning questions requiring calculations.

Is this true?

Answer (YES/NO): NO